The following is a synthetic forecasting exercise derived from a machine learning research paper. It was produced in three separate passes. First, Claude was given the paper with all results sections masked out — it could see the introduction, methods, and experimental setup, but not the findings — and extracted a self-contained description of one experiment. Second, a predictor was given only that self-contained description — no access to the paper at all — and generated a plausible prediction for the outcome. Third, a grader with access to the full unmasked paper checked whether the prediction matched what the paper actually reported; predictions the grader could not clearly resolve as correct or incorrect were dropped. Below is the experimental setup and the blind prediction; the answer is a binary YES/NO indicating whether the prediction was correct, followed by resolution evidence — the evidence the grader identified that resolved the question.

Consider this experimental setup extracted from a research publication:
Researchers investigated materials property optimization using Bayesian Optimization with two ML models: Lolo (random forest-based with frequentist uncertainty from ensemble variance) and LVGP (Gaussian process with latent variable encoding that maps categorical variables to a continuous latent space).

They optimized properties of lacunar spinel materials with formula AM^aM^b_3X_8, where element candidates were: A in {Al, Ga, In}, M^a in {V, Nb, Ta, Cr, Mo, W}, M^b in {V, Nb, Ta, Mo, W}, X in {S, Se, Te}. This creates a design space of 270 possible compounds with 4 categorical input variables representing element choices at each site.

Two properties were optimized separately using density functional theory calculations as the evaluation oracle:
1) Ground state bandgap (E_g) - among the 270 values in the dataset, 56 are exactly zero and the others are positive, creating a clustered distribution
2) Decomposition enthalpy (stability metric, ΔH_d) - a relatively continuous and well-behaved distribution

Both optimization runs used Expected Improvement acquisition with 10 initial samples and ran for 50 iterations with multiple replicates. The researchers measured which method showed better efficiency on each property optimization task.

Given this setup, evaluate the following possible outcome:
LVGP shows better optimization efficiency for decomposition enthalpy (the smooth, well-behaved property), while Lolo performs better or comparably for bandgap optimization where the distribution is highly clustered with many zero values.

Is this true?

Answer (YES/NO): YES